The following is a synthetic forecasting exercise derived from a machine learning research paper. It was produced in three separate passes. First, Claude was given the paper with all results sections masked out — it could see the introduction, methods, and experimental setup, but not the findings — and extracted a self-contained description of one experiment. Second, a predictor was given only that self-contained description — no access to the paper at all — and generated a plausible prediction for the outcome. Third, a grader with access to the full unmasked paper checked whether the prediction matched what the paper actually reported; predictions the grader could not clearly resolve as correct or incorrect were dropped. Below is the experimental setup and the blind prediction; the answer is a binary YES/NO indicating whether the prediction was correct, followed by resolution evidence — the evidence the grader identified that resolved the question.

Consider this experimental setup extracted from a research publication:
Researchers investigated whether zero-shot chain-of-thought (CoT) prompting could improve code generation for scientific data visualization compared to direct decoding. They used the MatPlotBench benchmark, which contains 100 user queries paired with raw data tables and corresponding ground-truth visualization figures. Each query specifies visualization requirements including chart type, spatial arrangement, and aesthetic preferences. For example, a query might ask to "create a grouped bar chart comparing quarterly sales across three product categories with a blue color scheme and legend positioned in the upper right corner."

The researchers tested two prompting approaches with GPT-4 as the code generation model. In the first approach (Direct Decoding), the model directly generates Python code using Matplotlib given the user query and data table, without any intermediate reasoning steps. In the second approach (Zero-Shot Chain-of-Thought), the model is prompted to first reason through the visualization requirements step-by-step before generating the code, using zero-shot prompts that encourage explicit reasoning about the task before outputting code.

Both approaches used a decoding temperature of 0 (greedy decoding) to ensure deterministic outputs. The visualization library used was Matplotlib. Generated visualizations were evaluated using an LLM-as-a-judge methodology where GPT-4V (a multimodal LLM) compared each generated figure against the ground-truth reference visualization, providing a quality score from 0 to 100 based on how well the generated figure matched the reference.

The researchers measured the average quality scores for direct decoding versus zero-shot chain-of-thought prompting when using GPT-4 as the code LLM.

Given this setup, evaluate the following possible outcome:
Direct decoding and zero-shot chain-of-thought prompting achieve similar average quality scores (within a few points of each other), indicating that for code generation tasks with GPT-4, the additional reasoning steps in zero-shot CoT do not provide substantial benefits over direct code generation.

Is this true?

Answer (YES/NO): YES